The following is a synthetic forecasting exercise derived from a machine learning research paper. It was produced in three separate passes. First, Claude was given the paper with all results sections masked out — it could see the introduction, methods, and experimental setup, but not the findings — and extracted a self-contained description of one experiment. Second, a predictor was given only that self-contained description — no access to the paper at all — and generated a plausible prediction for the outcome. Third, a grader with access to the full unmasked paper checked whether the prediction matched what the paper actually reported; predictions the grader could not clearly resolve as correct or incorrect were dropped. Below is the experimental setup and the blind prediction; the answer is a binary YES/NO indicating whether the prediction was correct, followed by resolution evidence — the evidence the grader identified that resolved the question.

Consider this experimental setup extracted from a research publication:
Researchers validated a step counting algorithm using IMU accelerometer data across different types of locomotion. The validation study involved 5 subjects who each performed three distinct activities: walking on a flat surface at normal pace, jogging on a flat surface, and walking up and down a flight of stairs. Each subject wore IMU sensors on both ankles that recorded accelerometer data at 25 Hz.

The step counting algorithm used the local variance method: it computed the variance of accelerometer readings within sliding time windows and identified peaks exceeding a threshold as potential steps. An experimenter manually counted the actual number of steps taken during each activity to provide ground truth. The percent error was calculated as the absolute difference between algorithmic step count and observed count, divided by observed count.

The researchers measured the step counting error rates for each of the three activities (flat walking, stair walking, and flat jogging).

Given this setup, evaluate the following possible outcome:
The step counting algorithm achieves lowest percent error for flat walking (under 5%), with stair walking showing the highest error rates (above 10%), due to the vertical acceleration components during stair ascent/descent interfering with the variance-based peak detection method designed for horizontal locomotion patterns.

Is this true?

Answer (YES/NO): NO